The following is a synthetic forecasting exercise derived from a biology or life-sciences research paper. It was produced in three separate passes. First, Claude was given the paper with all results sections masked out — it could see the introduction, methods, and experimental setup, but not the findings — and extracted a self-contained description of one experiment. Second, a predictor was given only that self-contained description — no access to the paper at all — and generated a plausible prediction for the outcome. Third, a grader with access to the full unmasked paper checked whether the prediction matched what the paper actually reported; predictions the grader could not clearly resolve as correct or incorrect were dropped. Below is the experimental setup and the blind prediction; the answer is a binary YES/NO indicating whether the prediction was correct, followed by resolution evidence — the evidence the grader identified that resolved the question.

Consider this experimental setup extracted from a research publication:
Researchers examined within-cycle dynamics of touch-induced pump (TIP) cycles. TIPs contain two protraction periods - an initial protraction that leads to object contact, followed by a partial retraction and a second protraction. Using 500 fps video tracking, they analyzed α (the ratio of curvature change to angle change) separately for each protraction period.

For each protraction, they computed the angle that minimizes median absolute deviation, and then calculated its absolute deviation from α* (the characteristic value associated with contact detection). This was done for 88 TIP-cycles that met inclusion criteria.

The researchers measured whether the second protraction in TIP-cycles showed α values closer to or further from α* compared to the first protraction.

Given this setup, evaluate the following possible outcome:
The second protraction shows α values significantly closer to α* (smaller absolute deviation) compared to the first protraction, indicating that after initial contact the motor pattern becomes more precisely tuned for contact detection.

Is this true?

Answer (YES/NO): YES